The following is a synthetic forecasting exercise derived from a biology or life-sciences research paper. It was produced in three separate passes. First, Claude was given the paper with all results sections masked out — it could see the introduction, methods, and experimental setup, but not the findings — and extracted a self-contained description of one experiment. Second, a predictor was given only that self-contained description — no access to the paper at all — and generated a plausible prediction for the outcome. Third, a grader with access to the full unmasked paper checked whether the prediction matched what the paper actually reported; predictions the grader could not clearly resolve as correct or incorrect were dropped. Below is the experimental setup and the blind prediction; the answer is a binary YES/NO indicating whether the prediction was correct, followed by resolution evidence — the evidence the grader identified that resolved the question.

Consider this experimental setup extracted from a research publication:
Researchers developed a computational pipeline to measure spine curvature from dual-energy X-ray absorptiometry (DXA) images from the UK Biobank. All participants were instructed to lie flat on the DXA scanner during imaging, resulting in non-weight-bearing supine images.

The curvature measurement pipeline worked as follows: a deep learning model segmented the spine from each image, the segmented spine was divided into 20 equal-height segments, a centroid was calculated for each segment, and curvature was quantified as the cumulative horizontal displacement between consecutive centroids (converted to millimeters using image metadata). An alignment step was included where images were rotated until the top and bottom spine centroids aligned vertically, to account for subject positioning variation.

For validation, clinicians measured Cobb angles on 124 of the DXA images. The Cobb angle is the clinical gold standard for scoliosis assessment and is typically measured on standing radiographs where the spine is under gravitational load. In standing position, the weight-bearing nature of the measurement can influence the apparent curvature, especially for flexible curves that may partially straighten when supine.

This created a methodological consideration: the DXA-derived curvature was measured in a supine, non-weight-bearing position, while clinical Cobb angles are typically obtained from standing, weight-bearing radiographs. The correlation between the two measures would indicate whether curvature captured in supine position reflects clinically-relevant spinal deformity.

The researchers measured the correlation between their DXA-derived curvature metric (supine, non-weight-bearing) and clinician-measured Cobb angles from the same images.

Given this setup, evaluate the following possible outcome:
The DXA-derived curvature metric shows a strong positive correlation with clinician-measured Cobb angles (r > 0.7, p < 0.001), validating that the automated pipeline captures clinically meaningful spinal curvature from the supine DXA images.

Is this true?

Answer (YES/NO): YES